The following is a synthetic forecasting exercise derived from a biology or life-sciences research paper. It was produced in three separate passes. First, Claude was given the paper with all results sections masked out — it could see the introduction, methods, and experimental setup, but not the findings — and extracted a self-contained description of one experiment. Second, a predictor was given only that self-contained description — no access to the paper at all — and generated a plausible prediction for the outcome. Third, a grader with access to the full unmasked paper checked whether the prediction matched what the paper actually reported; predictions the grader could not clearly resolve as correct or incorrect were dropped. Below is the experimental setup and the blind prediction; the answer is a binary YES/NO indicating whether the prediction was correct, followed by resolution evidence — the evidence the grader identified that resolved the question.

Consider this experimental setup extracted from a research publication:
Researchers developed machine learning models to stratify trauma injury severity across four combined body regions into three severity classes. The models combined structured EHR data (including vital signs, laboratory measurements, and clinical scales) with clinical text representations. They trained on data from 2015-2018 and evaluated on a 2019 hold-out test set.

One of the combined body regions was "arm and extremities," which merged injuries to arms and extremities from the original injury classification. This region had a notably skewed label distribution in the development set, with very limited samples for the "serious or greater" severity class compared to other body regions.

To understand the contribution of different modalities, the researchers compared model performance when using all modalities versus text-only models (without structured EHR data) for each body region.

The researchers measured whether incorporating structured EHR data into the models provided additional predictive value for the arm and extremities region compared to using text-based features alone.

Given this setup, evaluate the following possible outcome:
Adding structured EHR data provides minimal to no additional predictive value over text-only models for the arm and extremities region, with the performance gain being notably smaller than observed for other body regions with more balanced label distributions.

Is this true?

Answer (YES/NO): NO